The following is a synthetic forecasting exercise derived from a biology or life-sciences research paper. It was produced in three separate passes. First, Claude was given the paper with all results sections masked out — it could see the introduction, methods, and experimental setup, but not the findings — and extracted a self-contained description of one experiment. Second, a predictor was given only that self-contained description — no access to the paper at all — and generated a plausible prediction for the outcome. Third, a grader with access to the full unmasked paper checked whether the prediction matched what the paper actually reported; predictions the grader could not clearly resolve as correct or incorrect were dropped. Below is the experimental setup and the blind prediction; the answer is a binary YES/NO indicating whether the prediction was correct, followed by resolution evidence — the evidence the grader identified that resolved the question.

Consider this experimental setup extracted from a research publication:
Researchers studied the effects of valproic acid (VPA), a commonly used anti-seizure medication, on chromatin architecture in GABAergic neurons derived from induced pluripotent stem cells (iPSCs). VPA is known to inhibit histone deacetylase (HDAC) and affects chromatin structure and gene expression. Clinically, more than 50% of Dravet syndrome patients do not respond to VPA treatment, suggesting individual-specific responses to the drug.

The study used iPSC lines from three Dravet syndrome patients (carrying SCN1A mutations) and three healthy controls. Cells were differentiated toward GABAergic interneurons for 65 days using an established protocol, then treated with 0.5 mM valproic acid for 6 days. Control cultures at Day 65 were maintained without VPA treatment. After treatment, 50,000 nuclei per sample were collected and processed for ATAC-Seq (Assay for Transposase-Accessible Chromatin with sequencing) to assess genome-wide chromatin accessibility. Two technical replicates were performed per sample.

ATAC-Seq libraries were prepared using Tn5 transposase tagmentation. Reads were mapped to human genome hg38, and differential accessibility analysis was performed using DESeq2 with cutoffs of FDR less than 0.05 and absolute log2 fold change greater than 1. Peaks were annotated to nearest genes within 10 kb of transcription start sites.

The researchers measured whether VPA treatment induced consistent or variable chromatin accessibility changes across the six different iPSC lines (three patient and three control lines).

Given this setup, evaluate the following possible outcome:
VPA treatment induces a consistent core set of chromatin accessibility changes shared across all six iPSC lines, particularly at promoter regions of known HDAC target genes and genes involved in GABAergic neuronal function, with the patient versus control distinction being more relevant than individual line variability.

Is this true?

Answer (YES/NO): NO